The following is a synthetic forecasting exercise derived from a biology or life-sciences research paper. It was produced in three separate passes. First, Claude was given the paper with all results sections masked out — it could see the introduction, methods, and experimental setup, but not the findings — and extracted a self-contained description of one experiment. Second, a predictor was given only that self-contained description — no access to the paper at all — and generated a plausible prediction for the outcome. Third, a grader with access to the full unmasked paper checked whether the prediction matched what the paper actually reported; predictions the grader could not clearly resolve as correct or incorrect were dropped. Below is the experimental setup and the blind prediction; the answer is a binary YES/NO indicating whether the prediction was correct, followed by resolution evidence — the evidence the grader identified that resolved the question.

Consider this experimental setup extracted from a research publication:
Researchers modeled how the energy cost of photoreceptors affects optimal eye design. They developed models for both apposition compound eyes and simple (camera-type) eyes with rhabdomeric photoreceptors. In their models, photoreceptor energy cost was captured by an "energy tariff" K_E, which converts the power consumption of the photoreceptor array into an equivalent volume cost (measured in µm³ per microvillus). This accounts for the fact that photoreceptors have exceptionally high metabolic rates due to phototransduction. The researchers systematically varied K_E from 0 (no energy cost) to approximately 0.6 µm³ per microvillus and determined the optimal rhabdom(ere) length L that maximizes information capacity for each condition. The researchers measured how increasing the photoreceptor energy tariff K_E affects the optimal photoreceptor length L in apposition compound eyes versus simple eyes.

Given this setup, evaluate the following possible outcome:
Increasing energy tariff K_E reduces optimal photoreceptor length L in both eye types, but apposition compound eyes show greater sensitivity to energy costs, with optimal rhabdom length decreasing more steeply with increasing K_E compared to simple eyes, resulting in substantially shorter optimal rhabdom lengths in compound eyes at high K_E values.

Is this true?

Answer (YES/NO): NO